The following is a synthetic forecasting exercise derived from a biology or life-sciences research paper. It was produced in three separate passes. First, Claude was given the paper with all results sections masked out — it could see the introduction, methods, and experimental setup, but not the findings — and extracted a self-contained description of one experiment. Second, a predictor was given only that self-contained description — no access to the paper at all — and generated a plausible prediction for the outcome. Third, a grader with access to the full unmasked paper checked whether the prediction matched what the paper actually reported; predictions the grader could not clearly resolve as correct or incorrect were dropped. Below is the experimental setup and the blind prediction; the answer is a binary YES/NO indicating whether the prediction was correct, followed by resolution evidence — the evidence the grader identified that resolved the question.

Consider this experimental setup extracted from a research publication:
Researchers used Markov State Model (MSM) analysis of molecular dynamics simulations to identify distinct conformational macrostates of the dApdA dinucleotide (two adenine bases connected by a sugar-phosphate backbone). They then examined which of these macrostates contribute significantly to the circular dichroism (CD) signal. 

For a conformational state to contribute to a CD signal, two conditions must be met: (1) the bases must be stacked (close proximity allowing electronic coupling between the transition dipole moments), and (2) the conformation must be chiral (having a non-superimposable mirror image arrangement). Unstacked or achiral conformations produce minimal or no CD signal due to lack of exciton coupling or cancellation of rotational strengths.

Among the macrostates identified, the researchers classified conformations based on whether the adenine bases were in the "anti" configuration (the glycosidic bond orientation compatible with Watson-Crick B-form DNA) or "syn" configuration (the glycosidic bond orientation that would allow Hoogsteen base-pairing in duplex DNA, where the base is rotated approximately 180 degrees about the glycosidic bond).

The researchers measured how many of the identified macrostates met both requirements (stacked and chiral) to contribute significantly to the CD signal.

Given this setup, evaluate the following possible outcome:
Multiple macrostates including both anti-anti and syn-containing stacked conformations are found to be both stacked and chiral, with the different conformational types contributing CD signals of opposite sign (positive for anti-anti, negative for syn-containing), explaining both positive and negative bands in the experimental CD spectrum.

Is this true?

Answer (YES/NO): NO